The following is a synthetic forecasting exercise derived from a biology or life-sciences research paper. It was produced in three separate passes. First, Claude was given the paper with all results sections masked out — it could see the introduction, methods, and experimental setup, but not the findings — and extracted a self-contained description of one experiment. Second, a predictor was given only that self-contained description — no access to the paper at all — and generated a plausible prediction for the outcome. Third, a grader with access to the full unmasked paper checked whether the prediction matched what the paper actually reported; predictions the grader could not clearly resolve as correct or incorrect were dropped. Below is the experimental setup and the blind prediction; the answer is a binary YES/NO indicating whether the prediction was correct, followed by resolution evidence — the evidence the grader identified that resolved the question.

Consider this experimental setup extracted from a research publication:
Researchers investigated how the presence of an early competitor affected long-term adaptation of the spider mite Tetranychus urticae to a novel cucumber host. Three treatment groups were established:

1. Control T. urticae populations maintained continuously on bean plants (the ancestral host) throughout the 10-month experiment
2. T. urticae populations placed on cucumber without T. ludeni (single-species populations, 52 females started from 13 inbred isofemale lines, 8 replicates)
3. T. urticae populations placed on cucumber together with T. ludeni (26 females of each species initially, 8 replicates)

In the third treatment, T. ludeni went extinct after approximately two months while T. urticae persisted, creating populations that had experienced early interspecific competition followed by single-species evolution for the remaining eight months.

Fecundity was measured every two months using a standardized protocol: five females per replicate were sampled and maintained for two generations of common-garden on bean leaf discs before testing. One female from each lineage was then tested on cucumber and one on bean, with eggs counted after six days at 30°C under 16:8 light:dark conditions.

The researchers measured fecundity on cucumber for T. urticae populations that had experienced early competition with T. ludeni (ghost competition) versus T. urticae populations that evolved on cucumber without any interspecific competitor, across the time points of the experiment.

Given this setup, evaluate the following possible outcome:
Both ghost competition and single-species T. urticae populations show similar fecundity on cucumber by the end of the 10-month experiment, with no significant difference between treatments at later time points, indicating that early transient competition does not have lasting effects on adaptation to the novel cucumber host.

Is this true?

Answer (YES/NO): NO